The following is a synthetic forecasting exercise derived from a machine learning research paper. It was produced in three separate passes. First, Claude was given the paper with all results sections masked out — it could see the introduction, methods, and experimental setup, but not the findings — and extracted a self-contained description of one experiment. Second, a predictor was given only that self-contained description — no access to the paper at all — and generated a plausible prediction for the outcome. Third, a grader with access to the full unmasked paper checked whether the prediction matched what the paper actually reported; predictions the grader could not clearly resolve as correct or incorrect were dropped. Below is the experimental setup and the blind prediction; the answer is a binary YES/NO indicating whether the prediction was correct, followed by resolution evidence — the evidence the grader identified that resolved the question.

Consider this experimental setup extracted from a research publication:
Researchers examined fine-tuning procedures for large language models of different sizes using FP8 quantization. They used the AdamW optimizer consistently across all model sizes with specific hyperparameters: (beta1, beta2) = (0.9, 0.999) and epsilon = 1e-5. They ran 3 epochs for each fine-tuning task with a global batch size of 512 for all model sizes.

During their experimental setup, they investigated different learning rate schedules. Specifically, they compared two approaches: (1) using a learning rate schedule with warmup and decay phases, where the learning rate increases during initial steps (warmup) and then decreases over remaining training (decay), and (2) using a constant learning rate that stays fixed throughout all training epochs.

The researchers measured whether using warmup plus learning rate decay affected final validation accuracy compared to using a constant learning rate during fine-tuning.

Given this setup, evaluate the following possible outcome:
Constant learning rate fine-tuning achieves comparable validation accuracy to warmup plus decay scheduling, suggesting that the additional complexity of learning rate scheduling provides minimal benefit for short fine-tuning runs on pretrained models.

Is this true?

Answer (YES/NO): YES